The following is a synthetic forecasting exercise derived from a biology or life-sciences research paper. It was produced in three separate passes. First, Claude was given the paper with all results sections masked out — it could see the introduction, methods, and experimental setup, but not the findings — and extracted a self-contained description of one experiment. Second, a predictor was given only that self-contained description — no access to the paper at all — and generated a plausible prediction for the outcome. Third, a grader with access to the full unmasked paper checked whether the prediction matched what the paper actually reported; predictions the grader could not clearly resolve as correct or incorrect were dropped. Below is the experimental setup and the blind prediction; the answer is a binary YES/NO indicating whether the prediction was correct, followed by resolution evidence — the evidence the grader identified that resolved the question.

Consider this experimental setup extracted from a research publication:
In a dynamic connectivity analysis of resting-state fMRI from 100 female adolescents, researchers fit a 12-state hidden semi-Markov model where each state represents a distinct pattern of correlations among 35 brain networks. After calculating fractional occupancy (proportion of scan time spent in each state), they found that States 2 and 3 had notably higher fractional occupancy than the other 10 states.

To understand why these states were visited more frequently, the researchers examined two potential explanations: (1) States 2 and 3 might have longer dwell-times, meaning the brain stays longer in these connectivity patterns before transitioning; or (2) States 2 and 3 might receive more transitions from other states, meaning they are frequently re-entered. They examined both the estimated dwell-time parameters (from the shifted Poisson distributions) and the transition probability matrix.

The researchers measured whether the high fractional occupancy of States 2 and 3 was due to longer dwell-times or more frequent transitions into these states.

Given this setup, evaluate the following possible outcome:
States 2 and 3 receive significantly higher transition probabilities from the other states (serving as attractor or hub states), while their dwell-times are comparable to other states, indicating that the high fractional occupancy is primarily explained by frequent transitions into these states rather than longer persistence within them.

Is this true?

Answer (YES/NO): YES